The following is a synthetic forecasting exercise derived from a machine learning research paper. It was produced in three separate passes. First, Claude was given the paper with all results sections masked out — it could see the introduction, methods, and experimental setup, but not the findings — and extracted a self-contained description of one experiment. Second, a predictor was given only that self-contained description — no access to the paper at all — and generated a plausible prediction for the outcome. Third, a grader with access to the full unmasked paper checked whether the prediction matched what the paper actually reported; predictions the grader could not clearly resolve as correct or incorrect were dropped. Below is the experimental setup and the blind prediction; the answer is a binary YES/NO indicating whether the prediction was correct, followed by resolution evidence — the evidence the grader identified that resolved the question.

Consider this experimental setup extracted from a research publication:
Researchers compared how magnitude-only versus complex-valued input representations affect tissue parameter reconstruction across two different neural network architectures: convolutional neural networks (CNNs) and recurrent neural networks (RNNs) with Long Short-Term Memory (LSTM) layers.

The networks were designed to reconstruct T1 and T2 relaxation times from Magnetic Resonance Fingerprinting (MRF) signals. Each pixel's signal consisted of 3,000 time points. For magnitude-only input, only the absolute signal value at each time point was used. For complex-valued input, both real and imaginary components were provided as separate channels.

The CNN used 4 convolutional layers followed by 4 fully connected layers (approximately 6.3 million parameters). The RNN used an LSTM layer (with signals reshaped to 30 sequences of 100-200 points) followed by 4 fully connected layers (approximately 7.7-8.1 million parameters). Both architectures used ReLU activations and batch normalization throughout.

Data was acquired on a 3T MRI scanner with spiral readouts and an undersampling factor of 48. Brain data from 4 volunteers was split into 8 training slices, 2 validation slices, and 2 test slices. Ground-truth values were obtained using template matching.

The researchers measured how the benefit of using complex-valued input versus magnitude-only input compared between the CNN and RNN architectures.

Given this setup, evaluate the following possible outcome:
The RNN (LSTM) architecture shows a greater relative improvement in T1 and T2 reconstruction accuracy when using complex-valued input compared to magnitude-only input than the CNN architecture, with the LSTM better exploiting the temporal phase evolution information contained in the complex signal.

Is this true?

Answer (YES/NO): NO